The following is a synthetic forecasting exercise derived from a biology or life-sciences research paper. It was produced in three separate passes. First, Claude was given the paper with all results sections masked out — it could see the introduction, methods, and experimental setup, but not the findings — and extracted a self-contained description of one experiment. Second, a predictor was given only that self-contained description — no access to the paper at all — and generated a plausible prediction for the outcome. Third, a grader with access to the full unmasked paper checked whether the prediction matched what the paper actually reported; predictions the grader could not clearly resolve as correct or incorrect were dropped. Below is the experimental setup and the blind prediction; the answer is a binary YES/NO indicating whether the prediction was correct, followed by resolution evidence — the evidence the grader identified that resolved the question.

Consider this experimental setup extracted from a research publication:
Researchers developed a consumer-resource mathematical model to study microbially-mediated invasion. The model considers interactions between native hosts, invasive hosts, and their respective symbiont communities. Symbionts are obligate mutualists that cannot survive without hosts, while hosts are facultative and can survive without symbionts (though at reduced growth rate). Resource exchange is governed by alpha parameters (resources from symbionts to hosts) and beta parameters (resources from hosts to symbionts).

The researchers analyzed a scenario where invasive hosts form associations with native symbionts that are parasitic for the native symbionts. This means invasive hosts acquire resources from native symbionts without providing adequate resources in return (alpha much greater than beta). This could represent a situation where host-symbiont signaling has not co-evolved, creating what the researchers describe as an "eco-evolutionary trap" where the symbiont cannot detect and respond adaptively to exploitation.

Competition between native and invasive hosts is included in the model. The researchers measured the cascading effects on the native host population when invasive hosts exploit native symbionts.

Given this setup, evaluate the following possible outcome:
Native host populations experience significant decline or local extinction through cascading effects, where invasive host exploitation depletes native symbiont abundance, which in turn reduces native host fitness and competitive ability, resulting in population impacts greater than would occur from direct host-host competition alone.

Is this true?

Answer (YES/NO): YES